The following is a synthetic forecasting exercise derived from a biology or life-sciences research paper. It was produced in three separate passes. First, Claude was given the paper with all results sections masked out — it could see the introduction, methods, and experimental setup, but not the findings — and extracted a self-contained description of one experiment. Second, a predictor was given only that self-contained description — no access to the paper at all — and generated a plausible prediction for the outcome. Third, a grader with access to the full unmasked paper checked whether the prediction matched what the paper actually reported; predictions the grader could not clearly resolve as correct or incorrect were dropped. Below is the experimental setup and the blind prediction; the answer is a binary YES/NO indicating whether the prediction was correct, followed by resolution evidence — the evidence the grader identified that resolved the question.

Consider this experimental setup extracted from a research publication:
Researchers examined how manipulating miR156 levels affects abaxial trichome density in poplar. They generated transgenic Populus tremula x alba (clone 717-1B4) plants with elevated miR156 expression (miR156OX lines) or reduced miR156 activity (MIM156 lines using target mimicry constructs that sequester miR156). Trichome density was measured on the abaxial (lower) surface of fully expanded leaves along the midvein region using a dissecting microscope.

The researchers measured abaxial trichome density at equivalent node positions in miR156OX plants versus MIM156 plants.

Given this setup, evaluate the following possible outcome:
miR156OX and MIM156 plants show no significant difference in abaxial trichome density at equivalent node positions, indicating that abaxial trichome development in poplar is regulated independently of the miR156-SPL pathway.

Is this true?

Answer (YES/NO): NO